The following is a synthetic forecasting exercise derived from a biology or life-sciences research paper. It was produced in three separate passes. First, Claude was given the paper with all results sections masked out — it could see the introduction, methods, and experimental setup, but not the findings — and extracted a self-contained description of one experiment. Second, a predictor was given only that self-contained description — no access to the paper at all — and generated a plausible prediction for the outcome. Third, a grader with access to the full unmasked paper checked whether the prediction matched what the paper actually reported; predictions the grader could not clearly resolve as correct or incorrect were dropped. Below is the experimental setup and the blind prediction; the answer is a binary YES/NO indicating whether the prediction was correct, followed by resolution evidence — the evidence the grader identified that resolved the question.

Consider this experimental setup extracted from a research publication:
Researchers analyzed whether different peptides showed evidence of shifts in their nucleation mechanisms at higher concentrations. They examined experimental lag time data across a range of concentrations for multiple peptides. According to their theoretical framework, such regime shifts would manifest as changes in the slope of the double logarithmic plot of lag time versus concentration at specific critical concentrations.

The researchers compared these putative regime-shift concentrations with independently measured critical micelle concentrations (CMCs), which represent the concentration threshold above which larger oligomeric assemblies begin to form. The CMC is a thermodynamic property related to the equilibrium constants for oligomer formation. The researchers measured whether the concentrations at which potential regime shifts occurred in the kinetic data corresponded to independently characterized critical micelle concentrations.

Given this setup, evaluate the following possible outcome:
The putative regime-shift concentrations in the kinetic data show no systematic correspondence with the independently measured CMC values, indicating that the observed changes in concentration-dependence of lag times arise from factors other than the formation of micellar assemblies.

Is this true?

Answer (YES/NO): NO